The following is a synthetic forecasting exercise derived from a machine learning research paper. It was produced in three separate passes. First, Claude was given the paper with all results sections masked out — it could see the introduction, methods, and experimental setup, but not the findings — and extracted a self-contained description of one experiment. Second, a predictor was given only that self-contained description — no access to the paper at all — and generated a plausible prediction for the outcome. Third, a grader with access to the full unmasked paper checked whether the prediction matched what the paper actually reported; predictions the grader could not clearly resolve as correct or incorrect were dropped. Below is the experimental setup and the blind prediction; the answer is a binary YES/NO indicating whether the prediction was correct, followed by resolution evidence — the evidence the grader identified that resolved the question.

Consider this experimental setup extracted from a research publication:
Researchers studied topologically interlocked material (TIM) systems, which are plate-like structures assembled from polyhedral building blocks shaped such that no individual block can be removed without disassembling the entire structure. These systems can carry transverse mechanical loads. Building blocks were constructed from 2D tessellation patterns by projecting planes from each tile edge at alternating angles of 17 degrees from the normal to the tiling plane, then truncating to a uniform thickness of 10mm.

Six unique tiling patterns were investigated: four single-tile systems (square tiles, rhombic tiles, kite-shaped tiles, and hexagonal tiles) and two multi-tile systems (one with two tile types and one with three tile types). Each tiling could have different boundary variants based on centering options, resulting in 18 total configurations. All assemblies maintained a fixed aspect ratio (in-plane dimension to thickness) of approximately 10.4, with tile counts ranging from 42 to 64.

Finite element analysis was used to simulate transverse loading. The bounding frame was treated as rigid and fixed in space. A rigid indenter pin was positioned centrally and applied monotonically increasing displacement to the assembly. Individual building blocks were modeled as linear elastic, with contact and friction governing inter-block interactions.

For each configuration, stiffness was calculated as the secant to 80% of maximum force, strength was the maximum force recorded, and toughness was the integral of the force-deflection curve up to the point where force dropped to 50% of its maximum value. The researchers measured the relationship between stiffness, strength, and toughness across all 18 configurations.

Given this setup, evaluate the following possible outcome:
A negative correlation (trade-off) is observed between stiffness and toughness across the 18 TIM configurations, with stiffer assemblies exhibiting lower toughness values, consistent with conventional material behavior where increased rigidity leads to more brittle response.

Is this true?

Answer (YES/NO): NO